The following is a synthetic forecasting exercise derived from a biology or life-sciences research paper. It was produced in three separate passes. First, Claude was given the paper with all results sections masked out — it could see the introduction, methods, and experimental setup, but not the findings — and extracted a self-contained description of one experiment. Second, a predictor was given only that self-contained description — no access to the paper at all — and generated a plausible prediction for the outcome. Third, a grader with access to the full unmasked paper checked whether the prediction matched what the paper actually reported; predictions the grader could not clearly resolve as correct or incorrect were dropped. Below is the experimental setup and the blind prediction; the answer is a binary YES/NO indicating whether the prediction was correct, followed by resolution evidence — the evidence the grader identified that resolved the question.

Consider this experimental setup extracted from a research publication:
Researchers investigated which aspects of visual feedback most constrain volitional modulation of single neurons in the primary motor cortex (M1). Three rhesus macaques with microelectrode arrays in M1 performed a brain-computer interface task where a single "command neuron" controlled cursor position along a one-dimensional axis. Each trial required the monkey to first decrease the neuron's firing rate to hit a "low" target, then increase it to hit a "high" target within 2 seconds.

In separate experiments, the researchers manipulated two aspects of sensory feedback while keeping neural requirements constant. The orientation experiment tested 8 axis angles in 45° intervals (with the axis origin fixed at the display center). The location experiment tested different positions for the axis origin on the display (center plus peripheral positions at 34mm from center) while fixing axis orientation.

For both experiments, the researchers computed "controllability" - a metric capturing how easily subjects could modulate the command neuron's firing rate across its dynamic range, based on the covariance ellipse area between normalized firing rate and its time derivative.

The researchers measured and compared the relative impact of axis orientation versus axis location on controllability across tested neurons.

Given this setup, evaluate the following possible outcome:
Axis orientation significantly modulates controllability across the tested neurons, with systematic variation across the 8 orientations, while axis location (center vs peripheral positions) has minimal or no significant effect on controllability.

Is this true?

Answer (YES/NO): NO